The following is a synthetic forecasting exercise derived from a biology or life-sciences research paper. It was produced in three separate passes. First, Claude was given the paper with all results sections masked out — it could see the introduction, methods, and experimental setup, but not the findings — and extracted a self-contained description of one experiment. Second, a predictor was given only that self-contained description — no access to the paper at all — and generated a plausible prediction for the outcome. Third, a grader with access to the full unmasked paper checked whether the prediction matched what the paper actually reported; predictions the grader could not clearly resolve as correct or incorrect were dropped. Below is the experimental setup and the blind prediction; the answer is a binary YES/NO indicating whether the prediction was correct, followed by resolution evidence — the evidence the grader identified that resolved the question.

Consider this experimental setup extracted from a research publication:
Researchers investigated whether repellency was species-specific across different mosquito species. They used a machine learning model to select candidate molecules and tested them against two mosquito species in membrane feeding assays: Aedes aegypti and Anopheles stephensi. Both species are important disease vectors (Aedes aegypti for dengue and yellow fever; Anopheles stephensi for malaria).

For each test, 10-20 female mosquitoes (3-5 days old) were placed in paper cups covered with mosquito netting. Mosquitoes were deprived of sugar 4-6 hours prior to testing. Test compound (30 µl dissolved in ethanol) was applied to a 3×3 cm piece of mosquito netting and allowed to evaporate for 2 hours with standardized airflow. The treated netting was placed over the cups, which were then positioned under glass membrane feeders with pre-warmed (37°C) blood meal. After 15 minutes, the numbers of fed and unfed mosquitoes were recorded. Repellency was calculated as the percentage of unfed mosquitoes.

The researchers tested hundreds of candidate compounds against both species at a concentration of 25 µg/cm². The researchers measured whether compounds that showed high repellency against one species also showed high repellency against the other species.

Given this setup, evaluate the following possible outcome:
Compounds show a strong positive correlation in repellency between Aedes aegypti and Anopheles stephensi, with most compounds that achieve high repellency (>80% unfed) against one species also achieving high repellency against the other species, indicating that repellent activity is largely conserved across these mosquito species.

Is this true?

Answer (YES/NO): NO